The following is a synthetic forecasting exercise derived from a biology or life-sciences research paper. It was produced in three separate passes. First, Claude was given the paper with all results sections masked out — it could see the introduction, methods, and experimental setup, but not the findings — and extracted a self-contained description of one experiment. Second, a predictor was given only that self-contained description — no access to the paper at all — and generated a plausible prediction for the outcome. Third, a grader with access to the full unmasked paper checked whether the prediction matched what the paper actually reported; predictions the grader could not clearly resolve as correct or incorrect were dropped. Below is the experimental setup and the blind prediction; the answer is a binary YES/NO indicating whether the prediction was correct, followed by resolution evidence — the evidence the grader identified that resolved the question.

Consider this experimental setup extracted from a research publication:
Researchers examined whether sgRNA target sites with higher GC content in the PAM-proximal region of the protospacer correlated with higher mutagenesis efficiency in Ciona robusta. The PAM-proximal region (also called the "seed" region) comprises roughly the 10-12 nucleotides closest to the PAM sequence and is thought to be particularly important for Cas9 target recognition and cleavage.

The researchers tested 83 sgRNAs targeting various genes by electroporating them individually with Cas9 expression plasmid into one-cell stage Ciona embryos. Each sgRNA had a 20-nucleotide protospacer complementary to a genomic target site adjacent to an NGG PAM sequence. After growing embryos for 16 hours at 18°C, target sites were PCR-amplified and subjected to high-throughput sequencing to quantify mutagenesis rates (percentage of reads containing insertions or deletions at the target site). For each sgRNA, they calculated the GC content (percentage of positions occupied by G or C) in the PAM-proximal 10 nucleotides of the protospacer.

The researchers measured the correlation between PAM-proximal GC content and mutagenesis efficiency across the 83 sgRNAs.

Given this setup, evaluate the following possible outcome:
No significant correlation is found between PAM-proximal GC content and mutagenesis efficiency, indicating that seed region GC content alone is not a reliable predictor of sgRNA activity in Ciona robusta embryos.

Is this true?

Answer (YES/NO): YES